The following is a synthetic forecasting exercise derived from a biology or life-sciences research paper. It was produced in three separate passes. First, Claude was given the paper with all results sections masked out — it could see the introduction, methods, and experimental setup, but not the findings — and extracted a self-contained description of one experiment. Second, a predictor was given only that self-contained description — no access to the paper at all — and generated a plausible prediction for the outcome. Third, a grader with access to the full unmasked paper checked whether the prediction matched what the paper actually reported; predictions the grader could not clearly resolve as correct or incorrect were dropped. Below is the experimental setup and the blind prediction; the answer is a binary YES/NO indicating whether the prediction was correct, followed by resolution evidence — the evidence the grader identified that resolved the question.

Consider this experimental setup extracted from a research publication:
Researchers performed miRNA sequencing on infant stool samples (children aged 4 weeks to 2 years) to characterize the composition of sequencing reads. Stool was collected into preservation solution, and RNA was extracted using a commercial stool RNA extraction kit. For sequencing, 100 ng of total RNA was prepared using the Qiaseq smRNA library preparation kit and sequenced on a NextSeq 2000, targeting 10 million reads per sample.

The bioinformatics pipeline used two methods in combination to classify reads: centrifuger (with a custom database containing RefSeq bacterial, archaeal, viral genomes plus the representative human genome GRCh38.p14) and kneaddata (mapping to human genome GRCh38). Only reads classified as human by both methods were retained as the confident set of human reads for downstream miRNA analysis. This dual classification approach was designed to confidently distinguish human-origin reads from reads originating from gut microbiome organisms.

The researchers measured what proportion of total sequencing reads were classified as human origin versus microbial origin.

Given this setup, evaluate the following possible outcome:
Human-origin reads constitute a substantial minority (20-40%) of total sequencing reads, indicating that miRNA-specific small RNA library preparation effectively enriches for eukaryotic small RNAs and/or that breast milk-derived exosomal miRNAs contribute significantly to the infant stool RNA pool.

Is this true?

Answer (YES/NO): NO